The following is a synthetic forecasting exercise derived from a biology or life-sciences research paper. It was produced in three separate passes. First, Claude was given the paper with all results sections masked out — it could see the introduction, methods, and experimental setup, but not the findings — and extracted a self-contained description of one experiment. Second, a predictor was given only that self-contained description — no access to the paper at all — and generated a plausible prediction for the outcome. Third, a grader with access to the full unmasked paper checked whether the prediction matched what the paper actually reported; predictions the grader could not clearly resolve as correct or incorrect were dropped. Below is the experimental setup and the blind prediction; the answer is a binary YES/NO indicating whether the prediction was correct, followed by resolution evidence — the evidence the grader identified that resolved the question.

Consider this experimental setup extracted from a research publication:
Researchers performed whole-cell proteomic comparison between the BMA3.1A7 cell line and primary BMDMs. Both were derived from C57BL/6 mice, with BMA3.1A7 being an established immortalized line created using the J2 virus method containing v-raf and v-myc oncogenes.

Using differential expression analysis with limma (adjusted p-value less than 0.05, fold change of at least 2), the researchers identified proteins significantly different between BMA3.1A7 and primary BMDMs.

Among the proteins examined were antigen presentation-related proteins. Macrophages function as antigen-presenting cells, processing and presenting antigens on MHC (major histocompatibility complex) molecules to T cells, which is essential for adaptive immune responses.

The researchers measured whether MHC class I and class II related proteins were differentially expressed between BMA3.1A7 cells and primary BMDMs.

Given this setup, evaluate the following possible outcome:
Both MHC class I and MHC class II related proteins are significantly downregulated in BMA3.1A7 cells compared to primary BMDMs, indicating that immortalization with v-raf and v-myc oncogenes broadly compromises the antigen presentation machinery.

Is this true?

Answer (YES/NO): NO